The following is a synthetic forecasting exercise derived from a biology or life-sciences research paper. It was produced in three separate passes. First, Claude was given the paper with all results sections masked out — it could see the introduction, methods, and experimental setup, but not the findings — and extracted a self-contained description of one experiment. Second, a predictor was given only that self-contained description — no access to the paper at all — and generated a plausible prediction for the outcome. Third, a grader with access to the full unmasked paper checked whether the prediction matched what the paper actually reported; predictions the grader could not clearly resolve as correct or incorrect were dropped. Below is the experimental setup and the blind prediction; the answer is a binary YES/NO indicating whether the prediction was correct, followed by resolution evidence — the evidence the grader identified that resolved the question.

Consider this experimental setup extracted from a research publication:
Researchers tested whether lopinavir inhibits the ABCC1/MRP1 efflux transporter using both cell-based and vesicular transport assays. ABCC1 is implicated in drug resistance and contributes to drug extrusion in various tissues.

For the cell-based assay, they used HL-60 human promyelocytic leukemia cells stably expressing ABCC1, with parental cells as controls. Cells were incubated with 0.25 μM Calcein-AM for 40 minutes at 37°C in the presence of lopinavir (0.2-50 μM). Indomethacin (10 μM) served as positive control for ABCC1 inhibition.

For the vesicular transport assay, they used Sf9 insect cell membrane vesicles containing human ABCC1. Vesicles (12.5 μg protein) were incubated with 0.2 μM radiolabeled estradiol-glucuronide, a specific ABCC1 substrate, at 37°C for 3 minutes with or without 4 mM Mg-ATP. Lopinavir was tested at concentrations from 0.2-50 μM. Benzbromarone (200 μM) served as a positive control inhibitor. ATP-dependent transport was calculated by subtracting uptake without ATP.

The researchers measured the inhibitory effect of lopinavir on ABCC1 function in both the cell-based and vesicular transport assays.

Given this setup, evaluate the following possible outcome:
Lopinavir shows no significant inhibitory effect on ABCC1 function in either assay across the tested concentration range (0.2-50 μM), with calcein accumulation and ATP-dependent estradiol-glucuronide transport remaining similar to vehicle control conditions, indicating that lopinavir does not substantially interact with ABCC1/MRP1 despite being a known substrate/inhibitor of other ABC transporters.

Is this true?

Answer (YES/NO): NO